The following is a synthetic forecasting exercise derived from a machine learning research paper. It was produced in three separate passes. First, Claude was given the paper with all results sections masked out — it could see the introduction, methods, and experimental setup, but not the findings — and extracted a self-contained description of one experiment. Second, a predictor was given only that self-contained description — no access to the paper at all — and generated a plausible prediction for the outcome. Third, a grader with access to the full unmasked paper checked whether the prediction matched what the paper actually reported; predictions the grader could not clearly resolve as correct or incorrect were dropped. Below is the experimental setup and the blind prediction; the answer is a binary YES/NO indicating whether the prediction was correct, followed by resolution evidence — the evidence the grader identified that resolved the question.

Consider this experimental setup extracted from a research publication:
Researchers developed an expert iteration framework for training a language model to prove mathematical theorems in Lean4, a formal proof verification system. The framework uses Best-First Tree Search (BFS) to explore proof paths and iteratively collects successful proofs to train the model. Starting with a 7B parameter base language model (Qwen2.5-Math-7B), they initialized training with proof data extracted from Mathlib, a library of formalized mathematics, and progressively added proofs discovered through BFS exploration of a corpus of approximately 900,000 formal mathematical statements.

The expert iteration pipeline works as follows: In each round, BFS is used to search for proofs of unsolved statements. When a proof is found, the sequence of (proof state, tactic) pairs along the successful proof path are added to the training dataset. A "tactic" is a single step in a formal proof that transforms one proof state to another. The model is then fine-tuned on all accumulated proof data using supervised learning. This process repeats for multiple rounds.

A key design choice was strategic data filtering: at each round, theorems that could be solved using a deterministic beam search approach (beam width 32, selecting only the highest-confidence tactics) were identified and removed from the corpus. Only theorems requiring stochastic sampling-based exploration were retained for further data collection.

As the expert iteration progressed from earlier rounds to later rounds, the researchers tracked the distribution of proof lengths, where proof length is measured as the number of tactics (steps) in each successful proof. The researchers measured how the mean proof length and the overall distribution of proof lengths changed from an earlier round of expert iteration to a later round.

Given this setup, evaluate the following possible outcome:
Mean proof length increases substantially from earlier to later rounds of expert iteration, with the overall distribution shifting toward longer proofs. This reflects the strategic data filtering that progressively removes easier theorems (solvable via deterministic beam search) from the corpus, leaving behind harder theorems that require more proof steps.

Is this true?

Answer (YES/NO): YES